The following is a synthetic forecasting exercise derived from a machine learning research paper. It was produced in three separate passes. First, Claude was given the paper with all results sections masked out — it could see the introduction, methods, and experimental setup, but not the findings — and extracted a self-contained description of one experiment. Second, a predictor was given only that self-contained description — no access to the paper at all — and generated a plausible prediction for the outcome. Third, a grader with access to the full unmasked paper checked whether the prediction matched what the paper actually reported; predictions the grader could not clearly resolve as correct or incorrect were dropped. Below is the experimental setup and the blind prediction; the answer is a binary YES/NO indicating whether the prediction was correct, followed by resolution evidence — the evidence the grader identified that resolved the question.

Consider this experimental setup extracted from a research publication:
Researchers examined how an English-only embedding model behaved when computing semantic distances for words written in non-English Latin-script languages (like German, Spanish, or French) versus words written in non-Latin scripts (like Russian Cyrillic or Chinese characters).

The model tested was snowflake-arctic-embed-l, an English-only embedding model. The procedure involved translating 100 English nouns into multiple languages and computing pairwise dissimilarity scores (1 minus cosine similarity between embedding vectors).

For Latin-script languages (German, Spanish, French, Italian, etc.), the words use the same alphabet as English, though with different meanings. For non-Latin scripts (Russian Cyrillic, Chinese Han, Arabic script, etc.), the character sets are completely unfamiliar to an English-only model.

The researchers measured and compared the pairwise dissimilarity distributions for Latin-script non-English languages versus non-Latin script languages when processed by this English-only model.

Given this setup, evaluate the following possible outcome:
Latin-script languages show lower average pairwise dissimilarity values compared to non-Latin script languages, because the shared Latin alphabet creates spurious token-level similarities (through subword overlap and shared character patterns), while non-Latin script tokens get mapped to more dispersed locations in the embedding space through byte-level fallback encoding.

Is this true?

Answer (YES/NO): NO